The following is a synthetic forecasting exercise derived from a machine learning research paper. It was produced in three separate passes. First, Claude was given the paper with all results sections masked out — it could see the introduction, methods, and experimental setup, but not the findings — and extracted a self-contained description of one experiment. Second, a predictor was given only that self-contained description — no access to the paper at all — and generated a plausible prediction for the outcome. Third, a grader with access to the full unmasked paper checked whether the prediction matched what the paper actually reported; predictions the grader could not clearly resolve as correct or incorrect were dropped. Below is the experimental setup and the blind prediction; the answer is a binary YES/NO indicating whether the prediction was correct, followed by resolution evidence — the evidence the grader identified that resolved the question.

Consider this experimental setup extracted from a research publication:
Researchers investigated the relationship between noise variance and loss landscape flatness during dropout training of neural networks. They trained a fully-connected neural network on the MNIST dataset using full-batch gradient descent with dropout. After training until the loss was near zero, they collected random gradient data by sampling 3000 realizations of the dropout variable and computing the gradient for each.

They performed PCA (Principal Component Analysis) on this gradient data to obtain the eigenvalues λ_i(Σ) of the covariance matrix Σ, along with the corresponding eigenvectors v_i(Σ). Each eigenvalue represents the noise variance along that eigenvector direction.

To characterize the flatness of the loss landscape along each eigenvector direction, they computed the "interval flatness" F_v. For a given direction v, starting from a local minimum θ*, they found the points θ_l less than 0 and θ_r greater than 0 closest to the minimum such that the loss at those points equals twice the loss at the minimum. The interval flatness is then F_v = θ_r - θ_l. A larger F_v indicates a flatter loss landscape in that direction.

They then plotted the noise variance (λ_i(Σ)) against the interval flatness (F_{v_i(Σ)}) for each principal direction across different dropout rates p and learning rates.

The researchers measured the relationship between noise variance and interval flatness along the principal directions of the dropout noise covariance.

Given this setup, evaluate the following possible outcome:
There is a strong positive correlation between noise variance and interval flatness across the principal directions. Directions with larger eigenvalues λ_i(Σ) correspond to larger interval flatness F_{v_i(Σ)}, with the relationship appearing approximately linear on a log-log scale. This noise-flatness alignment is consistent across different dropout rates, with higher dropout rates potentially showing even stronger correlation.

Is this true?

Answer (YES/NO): NO